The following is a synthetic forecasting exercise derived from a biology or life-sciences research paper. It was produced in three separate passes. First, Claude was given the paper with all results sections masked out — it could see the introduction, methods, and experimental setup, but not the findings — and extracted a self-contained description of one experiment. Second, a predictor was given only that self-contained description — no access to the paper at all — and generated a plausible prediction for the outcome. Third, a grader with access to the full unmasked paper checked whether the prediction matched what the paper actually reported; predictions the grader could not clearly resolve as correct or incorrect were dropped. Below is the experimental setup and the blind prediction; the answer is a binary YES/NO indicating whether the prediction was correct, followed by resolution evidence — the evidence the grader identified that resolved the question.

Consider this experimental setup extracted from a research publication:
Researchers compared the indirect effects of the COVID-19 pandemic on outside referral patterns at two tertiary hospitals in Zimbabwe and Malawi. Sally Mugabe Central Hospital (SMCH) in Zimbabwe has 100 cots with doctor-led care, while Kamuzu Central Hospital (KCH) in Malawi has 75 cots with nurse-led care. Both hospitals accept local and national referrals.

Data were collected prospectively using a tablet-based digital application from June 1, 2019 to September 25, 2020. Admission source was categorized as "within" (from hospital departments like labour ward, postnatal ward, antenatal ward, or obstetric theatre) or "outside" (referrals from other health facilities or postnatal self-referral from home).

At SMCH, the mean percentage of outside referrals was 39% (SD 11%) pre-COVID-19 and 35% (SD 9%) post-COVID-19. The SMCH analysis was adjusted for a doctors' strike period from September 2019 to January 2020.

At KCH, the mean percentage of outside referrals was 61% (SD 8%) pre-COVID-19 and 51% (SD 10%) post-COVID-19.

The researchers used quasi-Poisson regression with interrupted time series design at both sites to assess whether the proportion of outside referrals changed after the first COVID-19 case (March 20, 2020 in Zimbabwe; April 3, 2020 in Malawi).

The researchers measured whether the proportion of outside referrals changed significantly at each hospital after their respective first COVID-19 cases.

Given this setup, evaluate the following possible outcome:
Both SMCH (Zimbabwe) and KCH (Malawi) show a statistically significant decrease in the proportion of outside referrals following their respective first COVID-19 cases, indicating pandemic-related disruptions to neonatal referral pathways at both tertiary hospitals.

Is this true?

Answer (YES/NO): NO